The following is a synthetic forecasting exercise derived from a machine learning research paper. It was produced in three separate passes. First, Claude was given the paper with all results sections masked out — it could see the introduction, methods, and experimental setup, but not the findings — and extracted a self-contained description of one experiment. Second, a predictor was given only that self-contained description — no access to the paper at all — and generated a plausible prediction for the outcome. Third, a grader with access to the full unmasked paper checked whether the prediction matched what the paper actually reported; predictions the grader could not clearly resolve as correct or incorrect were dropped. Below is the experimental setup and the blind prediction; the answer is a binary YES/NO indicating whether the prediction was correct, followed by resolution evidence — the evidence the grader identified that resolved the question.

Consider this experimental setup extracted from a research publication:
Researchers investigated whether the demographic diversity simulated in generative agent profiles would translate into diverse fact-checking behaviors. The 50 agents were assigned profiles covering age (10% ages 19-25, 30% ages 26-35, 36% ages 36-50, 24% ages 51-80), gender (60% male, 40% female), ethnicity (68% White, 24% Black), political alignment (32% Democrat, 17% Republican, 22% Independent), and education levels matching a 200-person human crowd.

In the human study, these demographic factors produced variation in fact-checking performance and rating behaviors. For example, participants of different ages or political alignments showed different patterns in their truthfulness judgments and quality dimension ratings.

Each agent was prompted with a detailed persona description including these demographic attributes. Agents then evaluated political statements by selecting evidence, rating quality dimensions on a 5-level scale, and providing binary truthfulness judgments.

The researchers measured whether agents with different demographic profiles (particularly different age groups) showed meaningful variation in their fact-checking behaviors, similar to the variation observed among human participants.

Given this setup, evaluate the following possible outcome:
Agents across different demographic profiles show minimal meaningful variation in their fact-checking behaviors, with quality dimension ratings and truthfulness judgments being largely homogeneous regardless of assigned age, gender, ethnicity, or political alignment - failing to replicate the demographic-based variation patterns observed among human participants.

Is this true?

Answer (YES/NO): YES